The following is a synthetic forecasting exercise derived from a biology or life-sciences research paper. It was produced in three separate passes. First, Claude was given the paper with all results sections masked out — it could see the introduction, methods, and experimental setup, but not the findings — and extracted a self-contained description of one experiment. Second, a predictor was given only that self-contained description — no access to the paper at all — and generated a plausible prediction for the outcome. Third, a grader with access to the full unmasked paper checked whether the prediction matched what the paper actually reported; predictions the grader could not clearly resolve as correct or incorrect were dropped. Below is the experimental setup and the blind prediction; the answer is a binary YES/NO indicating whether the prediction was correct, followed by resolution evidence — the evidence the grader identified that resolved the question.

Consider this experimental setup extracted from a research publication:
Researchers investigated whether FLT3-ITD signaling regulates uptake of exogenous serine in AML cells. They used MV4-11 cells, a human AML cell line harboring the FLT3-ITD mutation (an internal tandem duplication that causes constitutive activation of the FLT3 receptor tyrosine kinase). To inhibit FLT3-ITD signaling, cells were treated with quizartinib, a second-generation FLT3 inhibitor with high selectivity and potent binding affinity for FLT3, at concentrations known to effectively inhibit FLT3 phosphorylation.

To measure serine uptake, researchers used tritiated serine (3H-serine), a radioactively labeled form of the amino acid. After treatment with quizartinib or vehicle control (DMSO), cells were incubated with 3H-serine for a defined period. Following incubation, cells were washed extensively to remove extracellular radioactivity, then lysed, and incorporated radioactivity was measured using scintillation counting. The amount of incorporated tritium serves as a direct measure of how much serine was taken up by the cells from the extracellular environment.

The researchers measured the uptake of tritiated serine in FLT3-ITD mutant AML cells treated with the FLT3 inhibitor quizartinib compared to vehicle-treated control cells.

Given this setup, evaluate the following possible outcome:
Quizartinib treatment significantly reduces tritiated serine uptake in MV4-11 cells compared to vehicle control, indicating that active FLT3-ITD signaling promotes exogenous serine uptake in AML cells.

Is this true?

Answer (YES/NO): YES